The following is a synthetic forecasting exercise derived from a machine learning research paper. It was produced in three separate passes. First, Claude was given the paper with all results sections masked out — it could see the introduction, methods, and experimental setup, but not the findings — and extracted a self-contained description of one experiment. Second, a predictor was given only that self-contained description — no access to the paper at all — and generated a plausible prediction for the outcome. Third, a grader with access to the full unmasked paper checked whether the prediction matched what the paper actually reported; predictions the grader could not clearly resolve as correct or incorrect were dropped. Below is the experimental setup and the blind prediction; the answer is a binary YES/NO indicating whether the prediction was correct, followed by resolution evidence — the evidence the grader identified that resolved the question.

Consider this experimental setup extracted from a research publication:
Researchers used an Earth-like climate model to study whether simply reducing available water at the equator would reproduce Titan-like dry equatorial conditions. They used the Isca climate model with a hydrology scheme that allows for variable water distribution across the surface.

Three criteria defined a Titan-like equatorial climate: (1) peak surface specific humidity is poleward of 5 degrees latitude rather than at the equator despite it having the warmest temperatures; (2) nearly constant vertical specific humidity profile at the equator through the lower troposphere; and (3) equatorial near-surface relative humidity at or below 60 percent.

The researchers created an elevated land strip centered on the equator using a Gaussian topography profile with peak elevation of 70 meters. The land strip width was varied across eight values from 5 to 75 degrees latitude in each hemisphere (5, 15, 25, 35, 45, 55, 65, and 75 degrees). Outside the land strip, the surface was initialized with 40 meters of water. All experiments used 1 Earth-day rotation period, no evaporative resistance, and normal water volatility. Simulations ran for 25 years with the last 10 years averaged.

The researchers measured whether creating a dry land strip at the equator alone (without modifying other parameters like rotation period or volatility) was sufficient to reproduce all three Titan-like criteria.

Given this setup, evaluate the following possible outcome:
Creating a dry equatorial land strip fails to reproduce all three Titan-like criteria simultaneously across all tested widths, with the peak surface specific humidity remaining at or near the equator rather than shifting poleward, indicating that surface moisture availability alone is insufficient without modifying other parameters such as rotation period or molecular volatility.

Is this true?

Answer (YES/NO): NO